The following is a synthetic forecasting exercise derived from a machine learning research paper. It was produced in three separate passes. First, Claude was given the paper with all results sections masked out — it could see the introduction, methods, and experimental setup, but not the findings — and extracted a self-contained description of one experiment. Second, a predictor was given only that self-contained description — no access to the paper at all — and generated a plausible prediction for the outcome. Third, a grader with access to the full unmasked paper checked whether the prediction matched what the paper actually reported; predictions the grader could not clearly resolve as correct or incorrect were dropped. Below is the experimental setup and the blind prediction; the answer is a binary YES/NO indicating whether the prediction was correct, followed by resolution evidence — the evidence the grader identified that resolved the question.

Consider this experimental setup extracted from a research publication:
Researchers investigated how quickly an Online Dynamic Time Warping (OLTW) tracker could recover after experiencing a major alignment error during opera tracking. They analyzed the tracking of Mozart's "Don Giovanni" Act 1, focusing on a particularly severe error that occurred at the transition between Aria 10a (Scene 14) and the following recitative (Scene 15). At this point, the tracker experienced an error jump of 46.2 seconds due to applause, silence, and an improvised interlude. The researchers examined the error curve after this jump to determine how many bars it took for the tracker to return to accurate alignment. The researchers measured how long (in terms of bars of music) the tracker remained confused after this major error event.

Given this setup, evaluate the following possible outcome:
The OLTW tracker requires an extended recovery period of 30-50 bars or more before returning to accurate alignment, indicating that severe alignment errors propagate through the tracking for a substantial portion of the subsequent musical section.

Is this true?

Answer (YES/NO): YES